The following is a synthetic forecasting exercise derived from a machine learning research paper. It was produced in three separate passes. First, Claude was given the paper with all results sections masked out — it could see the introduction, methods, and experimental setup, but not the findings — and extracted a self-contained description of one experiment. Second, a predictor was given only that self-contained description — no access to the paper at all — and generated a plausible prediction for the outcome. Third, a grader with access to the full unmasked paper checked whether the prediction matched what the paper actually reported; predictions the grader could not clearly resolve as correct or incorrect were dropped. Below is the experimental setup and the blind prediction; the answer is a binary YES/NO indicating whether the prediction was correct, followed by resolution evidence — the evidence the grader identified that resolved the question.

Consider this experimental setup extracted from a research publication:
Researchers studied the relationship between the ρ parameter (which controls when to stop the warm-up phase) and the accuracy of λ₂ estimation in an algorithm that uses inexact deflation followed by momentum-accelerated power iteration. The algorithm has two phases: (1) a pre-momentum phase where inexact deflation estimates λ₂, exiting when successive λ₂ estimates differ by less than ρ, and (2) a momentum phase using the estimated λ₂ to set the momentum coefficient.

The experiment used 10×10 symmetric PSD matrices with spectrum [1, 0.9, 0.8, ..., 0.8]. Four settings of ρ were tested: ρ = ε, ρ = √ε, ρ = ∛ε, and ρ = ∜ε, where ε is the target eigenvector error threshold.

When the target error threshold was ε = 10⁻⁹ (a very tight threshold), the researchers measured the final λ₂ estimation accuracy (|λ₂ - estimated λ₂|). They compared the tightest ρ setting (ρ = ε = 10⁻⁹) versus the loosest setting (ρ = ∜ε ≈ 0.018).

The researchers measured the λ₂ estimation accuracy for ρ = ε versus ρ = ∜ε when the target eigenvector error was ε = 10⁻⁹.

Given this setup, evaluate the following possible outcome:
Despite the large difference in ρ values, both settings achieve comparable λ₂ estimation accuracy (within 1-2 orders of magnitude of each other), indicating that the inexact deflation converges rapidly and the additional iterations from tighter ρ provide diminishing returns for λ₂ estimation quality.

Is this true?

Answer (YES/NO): NO